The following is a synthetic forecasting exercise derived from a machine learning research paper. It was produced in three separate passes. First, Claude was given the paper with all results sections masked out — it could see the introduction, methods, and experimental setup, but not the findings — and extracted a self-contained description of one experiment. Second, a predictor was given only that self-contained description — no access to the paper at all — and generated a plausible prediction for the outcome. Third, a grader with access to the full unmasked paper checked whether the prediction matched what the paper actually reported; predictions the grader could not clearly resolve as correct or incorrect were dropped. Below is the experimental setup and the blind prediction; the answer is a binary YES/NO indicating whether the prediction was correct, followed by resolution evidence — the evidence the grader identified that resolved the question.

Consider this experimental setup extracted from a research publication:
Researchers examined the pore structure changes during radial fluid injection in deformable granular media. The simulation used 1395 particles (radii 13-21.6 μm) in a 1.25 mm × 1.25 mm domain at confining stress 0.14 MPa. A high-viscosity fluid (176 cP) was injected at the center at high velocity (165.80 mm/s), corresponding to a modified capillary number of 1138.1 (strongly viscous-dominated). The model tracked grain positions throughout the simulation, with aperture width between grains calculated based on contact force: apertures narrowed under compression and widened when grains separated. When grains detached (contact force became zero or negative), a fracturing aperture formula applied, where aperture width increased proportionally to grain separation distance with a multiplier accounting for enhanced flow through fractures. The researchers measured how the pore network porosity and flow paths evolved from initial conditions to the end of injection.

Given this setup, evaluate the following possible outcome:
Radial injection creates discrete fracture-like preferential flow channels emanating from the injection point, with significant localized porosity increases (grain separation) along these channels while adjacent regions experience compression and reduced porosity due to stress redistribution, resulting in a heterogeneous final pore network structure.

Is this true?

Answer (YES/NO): YES